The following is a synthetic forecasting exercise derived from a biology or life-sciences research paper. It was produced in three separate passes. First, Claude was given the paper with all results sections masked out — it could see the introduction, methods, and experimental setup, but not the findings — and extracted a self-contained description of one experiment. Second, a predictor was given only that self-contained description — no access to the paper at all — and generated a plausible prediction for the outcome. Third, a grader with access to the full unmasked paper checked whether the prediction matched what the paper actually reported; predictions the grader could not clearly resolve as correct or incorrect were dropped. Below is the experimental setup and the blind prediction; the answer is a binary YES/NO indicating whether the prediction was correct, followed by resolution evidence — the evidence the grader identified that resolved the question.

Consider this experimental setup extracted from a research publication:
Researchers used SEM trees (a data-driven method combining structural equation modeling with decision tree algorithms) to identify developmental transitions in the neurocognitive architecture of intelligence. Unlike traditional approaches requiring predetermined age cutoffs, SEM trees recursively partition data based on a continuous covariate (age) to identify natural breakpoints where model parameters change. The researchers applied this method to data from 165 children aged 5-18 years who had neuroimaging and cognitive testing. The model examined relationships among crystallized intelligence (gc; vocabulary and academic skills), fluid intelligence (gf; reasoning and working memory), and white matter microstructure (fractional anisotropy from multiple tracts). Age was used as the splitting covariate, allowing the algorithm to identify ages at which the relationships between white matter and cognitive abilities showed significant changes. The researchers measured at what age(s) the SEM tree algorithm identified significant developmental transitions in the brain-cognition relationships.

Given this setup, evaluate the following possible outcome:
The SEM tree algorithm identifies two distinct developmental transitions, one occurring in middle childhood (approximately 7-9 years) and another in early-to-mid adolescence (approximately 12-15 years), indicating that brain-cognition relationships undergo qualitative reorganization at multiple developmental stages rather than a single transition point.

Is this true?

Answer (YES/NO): NO